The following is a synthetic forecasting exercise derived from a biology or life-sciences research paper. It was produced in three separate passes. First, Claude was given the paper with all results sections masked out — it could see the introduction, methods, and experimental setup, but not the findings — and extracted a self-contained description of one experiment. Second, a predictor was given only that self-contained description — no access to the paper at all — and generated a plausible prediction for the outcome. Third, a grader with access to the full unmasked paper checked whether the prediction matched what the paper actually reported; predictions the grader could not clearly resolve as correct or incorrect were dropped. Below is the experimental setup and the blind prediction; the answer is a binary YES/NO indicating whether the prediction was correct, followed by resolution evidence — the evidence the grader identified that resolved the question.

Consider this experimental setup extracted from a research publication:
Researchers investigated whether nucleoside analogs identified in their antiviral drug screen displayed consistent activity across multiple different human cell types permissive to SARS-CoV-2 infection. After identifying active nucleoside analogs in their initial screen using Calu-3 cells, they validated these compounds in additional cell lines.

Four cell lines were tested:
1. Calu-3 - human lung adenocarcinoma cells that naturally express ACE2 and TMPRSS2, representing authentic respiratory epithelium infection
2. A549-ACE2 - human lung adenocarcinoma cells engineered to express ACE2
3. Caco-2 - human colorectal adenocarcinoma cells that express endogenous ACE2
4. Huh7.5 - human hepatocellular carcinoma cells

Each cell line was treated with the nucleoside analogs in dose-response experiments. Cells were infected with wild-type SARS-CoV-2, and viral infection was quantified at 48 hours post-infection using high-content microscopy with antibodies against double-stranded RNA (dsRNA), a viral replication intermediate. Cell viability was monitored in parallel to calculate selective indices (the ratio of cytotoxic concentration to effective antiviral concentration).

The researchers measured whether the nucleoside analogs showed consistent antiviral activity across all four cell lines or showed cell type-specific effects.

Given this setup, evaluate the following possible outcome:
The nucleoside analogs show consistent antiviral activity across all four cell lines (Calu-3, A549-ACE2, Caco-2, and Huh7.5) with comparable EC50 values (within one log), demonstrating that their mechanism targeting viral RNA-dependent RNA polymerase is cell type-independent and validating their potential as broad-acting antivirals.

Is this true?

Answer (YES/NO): NO